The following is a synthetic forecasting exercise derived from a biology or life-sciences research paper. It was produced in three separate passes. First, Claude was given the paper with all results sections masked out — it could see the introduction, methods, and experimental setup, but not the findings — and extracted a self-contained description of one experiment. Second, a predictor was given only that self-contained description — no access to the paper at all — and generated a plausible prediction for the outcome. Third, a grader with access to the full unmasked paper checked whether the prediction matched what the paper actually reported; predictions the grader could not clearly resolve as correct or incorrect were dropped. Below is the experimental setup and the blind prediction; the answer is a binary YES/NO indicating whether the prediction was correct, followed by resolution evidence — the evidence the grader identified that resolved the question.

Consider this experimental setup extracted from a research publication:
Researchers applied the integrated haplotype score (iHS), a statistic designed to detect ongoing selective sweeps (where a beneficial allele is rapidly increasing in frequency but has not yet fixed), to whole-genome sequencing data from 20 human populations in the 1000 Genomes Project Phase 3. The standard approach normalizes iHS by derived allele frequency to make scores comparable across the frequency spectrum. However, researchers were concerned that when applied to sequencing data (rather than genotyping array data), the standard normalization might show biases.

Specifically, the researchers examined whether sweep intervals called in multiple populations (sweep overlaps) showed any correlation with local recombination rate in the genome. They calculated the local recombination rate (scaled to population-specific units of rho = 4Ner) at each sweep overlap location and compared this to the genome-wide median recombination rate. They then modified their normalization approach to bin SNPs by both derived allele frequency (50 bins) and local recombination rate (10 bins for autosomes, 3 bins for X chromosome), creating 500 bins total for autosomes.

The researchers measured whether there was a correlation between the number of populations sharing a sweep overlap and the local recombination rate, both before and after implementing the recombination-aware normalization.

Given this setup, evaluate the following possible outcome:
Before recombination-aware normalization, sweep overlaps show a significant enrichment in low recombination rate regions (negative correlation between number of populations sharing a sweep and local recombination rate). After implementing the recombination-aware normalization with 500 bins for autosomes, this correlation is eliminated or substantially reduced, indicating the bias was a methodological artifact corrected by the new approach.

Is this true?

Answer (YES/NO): YES